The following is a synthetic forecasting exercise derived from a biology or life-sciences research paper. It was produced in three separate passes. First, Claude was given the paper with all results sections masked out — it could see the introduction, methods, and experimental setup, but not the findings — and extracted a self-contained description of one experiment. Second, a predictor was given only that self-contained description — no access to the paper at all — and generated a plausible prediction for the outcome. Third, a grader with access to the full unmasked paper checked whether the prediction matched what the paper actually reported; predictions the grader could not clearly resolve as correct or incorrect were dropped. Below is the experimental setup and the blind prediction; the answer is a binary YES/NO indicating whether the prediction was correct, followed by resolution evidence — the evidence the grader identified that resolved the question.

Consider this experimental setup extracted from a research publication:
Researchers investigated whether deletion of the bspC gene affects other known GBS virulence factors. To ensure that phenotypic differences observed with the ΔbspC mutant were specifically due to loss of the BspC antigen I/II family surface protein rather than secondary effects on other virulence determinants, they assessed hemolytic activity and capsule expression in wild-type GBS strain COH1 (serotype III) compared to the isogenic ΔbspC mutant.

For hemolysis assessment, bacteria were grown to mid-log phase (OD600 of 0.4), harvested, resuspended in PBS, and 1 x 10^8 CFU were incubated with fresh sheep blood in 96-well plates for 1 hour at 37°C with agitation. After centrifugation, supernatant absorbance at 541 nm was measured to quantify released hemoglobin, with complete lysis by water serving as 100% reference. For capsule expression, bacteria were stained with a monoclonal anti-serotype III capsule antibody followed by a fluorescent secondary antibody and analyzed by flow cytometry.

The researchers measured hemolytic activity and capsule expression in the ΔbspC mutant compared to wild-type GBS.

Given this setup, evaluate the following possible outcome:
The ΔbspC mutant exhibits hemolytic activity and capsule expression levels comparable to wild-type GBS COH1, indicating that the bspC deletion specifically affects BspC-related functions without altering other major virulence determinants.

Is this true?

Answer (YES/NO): YES